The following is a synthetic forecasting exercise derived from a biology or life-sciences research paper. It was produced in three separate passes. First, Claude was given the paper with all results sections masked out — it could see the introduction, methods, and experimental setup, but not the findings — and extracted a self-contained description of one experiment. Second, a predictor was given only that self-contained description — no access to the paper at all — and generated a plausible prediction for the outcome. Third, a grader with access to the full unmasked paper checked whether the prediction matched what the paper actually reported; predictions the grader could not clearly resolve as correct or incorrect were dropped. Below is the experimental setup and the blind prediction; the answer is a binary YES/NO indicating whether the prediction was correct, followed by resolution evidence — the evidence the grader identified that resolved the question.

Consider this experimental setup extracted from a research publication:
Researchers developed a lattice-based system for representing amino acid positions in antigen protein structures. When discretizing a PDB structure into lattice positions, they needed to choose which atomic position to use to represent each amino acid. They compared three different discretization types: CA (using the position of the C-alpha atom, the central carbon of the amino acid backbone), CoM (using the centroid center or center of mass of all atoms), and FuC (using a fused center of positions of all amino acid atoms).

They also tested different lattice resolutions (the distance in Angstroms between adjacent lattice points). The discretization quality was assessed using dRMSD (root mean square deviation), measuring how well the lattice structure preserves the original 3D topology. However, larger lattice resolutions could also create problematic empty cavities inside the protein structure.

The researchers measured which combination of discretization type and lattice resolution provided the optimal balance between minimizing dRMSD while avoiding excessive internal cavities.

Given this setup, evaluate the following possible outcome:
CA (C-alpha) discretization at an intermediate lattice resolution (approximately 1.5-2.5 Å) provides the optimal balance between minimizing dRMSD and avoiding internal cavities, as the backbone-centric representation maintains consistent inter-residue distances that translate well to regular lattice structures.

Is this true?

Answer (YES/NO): NO